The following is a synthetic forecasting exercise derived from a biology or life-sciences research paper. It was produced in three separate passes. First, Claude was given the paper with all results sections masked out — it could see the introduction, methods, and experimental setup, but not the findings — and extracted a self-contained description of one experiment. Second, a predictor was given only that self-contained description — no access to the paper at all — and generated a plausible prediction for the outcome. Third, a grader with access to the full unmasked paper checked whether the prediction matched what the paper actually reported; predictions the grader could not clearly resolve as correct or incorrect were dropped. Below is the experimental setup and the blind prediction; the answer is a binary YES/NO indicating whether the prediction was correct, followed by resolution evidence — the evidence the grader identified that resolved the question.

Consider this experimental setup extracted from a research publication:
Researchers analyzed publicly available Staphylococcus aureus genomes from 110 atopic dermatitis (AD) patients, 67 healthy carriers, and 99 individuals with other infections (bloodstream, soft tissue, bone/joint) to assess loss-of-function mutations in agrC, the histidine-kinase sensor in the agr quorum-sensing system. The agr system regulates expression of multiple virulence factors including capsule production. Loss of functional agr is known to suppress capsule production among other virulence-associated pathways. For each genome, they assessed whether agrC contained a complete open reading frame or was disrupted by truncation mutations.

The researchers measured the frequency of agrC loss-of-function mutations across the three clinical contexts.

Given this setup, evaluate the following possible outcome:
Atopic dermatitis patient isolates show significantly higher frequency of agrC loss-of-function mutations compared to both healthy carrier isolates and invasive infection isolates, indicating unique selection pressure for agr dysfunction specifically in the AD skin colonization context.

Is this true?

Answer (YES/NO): NO